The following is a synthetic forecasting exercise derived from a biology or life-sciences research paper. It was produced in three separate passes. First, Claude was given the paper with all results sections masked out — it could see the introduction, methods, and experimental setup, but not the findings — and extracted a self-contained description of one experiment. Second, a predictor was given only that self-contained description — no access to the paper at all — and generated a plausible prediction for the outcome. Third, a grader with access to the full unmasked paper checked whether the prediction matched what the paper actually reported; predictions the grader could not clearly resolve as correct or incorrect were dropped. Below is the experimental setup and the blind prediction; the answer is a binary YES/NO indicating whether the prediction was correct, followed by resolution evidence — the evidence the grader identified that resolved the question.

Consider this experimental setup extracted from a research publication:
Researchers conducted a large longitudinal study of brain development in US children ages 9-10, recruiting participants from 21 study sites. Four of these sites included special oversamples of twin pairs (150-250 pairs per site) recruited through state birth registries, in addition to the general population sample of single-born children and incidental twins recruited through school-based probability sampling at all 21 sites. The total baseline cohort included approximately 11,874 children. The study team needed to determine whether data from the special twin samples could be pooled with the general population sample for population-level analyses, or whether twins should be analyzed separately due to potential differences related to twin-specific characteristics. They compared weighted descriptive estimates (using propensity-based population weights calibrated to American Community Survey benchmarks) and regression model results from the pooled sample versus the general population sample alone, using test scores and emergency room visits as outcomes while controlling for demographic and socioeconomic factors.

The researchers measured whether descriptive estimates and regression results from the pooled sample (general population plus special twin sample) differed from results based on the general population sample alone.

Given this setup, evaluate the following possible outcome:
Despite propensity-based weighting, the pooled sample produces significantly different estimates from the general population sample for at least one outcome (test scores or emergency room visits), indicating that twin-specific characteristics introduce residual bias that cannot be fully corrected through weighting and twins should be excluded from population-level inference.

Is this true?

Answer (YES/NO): NO